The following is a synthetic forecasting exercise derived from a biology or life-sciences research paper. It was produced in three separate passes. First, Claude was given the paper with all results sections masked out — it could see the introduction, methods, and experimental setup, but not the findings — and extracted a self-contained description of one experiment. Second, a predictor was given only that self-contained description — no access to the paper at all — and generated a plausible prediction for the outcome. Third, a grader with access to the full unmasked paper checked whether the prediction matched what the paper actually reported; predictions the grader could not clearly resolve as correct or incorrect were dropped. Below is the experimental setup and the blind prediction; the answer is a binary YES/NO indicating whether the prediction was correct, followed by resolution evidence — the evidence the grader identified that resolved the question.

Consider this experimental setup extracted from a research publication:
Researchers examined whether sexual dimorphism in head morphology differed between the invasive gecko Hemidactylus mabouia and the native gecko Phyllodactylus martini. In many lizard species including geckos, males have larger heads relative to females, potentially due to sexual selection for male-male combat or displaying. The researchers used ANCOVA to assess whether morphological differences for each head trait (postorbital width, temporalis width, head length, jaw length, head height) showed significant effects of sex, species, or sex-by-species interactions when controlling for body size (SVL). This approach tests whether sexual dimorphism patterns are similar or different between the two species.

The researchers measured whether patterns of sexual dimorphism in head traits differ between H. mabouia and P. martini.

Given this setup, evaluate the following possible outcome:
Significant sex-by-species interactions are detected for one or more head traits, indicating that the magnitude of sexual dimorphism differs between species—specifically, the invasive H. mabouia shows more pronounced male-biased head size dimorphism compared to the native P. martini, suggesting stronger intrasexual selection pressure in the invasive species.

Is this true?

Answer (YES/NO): NO